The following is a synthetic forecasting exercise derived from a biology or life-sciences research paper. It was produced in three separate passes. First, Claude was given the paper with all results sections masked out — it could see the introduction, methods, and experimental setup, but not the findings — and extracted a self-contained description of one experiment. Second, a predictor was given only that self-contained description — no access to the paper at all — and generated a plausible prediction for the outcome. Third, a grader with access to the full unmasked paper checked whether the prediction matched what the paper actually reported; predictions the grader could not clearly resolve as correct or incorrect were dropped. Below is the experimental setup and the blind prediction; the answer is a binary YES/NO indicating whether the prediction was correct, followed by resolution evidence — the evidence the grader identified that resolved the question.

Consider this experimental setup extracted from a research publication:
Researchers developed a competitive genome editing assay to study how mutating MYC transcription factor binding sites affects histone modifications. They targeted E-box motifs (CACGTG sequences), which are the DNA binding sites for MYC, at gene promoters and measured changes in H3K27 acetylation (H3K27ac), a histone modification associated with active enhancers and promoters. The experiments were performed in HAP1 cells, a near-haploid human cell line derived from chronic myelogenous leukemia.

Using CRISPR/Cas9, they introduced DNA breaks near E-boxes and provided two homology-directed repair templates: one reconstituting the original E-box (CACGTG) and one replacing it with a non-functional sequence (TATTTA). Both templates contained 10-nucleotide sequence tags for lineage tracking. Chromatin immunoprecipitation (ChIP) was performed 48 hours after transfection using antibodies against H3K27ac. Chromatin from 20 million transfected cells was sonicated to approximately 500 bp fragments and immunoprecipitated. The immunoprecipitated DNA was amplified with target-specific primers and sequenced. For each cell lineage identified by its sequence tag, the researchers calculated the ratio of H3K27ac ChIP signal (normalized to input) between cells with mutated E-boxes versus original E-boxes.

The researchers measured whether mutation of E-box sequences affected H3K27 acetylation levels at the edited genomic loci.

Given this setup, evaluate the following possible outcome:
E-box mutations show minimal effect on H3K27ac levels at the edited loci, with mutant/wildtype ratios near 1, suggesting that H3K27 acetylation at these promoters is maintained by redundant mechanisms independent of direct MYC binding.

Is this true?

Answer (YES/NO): NO